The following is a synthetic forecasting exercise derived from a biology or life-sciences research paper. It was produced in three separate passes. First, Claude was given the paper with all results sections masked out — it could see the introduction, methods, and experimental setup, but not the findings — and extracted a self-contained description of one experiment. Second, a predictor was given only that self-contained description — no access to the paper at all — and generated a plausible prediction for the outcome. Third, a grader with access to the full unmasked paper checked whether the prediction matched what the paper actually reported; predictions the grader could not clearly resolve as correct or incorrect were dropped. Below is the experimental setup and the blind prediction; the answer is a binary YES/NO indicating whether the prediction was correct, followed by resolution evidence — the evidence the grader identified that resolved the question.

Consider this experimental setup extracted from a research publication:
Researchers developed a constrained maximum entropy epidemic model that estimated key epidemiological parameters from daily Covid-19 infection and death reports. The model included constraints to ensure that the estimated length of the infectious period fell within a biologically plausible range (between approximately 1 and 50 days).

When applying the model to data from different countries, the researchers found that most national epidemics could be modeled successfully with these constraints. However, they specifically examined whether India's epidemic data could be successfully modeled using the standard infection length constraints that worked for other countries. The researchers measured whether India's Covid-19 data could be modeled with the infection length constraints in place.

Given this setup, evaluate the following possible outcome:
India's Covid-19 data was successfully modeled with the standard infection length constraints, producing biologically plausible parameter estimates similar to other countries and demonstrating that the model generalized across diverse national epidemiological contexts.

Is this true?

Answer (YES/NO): NO